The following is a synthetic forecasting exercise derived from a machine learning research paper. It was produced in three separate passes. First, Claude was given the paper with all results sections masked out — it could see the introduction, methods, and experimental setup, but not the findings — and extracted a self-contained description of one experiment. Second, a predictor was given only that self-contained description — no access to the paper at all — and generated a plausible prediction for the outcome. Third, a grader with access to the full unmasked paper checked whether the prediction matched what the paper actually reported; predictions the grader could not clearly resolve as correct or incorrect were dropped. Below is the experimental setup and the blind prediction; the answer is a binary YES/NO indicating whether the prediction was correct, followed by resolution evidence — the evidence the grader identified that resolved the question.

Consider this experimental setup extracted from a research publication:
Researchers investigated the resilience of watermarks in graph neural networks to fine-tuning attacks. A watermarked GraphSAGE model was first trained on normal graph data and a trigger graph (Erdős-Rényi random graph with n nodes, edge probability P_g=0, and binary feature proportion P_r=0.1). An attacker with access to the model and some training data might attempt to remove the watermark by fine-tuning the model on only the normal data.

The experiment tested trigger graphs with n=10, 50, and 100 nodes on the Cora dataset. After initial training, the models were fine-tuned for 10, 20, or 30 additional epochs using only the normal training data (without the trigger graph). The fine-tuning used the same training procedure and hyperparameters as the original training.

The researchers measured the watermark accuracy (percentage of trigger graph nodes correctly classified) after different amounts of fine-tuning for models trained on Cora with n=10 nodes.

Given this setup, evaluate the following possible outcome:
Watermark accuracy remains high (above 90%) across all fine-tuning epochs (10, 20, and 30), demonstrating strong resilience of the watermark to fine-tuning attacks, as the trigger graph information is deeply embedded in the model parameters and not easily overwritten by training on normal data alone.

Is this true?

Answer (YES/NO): YES